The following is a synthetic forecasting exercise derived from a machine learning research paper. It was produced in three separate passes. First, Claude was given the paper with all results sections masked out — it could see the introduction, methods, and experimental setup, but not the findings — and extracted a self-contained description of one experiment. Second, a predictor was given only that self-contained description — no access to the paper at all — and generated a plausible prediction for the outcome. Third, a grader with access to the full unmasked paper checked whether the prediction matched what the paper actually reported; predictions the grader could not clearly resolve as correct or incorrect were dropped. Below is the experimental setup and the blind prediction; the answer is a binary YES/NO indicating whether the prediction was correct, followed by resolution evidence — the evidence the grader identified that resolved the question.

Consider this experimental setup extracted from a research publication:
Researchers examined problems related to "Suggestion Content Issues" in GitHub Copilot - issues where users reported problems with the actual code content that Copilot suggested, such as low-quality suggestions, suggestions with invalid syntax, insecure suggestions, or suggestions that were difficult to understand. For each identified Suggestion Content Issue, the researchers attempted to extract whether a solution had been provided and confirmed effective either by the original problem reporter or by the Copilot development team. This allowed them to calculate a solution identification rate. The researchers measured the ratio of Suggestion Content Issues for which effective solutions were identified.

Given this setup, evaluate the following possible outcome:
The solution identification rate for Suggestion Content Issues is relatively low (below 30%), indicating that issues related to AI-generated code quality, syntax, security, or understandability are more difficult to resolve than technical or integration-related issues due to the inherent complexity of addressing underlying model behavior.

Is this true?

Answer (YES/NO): YES